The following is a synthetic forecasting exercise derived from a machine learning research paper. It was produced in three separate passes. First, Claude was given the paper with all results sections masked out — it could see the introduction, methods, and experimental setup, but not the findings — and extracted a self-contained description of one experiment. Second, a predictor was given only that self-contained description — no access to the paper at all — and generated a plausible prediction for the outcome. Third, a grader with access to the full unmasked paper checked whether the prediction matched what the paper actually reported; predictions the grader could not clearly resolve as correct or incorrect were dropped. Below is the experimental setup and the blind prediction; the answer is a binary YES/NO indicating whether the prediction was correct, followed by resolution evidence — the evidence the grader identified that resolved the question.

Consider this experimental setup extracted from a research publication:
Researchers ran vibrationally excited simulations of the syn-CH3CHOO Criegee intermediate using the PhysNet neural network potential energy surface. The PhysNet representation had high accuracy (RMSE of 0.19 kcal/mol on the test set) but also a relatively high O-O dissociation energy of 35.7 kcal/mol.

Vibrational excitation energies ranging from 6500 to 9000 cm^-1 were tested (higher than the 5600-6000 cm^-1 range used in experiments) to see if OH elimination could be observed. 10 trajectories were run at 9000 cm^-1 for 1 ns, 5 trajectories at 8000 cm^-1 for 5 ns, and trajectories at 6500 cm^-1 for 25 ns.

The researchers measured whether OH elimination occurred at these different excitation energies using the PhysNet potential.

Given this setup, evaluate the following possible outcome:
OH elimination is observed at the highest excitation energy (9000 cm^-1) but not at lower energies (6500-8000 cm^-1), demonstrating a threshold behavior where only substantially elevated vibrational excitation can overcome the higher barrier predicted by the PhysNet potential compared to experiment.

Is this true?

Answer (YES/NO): NO